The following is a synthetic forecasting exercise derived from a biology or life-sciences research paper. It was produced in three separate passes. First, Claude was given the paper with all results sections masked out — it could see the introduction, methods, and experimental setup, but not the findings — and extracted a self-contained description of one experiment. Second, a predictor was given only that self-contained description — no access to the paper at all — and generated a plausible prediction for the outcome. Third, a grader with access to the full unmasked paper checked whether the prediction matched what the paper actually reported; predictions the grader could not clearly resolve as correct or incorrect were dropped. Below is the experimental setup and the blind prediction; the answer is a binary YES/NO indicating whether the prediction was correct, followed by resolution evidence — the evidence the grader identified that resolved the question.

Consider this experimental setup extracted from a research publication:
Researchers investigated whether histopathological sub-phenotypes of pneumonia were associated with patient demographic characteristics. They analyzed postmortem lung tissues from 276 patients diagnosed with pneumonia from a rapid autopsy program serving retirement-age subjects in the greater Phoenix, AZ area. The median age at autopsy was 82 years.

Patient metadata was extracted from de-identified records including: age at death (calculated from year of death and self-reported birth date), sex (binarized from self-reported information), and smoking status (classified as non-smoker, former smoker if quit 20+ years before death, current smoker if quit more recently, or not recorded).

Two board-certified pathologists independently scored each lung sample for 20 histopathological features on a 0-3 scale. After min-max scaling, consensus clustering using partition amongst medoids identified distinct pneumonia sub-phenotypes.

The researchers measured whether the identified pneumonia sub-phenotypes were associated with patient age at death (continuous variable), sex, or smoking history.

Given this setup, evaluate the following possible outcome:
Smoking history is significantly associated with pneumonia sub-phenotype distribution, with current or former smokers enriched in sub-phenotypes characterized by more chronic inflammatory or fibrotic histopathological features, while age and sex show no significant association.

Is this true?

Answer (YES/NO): NO